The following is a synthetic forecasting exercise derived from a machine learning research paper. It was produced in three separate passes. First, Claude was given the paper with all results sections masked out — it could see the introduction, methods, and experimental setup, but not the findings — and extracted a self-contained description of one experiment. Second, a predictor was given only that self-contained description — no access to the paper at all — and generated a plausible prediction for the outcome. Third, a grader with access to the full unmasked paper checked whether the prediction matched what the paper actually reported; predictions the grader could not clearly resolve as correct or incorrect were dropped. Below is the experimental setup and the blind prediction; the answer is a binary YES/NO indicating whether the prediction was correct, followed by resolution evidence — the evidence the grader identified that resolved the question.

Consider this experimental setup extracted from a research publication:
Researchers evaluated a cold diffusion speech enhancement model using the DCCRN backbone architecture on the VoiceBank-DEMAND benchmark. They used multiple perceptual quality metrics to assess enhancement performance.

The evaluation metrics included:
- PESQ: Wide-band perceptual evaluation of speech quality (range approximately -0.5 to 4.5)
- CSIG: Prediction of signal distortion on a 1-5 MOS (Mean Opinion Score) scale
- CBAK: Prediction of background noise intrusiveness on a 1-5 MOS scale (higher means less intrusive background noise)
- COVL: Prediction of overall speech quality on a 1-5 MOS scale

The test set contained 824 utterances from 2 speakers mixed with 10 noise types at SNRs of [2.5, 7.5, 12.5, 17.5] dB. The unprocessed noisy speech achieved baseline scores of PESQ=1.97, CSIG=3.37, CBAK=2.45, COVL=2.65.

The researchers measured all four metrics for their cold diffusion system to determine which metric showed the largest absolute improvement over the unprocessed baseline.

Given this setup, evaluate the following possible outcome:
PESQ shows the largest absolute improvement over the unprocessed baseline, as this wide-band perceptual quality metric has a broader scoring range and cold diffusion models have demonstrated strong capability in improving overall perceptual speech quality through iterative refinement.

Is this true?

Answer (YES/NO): NO